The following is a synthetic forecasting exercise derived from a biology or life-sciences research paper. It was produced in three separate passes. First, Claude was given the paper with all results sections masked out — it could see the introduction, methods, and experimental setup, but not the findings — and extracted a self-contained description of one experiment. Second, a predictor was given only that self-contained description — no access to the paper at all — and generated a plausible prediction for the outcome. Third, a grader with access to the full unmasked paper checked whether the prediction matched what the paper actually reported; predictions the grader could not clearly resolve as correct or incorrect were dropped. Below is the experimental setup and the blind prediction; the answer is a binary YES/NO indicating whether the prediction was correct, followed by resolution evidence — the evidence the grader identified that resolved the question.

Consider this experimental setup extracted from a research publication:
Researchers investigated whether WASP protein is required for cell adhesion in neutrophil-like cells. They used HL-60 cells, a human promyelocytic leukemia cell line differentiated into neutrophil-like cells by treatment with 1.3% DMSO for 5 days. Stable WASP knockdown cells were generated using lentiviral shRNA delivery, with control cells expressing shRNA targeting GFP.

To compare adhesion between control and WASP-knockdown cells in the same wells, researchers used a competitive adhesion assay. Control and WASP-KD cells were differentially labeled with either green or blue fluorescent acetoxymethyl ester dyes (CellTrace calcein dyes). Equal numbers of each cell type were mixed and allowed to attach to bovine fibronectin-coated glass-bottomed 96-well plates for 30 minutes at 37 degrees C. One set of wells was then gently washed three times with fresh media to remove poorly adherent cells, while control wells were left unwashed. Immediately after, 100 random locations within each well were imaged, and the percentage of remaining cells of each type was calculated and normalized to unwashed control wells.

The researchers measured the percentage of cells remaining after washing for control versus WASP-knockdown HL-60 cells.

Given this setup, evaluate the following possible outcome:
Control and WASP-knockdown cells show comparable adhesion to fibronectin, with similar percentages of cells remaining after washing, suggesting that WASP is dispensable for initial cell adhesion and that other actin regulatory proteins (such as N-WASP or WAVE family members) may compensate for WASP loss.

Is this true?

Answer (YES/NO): YES